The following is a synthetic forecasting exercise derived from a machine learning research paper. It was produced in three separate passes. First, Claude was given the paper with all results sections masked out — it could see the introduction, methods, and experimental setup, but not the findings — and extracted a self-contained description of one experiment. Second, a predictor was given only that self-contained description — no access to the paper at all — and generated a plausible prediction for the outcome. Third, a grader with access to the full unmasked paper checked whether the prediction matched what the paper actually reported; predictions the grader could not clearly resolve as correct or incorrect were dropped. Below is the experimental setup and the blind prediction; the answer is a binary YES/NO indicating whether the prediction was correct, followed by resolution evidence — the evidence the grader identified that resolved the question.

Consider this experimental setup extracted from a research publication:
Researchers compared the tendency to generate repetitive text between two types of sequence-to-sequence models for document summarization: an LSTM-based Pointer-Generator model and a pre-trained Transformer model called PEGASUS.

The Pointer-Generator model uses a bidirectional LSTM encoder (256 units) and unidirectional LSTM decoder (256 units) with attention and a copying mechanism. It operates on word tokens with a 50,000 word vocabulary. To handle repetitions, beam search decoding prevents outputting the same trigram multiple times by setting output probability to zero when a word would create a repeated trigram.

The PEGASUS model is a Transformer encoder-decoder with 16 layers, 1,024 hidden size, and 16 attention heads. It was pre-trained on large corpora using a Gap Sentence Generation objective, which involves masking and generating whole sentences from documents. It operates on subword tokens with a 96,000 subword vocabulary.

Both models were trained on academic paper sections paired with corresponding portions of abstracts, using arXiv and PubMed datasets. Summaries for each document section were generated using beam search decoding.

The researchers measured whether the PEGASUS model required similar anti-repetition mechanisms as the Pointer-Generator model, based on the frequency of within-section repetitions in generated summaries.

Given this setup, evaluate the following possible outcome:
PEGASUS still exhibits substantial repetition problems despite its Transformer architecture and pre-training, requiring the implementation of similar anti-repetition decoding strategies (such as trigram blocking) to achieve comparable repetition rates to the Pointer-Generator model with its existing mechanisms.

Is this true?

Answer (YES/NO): NO